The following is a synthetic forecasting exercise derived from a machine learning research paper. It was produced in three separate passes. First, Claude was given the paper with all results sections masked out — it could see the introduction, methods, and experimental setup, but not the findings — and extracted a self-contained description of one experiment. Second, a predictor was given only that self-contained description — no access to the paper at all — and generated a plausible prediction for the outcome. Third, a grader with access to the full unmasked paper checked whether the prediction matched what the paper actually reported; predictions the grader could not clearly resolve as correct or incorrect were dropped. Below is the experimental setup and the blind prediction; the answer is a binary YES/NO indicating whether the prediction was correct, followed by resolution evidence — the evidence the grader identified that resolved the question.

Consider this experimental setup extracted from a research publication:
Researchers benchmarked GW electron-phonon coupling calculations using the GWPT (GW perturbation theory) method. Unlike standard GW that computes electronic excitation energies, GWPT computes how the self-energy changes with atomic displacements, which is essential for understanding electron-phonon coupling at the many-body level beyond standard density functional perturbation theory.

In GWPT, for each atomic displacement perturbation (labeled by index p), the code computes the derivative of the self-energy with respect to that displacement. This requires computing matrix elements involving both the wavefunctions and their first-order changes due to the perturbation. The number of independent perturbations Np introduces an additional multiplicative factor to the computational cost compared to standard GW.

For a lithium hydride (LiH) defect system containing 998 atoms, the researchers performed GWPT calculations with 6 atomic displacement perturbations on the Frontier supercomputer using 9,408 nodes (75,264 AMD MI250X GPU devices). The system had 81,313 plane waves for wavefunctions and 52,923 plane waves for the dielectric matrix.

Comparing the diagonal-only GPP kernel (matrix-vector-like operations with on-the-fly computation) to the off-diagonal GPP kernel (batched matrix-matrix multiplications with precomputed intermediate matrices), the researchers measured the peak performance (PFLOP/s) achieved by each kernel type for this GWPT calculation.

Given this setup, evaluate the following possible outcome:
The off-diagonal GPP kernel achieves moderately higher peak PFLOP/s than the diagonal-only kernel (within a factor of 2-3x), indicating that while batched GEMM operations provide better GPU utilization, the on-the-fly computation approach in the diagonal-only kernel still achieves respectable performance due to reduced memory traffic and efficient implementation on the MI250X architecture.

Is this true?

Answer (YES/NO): NO